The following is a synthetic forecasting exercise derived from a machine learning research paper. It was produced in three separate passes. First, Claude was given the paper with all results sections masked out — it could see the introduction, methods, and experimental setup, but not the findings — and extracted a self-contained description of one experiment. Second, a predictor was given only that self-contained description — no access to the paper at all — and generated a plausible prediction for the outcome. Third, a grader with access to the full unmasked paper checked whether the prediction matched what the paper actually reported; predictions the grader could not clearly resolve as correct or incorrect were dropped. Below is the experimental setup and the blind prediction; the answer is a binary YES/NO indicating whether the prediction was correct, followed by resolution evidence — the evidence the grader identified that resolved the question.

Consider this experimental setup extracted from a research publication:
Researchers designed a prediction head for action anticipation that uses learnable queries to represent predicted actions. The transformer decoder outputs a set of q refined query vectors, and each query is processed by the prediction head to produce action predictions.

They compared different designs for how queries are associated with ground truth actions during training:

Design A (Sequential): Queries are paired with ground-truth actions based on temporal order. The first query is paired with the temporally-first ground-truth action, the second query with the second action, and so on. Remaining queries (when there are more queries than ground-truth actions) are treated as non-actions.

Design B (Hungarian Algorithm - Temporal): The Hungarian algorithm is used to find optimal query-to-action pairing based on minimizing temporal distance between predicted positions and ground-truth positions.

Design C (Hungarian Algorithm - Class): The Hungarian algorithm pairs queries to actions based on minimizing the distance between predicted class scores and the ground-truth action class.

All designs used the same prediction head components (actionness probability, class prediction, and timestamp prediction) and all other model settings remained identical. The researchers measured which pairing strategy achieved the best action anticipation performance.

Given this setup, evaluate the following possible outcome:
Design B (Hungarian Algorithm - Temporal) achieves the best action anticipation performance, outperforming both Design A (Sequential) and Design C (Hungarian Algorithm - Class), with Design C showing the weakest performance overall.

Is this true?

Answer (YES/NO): NO